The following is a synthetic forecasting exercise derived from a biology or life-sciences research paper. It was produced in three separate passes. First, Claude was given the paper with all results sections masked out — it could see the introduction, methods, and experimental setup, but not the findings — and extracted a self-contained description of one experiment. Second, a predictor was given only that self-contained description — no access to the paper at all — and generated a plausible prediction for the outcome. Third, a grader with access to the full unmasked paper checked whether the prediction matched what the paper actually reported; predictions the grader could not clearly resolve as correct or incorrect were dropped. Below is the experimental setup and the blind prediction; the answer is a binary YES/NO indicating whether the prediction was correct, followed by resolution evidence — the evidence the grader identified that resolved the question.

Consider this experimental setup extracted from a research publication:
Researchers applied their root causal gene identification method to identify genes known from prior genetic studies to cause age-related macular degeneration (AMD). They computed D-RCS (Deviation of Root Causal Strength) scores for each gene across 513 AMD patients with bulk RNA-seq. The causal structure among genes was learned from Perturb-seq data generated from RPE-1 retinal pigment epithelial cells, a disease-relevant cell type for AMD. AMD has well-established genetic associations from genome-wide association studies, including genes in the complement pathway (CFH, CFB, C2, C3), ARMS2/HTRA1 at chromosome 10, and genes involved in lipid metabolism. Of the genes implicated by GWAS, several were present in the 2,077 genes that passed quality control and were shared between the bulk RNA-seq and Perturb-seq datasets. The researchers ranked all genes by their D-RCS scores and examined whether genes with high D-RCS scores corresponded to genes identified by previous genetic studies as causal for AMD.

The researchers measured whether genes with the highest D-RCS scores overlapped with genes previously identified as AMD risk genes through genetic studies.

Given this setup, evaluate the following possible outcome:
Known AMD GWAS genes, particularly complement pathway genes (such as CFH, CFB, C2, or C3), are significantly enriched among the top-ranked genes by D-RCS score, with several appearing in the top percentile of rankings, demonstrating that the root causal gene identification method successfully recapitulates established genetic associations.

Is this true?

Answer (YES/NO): NO